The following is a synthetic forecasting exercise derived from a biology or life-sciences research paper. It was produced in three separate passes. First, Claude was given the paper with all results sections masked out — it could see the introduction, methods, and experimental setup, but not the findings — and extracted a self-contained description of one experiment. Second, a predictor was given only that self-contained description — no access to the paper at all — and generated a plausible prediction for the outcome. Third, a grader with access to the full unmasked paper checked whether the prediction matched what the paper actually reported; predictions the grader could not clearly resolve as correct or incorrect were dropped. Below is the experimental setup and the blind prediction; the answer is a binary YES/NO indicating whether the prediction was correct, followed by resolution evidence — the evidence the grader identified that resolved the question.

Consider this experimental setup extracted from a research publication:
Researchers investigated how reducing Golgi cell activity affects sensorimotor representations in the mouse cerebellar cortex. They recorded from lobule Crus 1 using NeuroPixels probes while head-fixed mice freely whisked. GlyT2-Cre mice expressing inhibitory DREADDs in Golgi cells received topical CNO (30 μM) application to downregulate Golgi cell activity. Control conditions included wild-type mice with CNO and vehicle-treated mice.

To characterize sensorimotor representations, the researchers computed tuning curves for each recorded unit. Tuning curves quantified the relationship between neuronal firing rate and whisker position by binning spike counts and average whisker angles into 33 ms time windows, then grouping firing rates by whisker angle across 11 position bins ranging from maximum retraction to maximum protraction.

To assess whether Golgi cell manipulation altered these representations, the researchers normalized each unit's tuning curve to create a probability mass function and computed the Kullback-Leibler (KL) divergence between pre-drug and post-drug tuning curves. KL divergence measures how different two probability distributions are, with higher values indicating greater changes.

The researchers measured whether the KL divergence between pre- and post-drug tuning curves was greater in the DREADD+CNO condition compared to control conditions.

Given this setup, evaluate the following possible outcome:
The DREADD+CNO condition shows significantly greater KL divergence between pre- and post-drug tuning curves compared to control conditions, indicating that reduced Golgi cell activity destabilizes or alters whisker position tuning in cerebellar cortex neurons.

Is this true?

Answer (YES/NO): NO